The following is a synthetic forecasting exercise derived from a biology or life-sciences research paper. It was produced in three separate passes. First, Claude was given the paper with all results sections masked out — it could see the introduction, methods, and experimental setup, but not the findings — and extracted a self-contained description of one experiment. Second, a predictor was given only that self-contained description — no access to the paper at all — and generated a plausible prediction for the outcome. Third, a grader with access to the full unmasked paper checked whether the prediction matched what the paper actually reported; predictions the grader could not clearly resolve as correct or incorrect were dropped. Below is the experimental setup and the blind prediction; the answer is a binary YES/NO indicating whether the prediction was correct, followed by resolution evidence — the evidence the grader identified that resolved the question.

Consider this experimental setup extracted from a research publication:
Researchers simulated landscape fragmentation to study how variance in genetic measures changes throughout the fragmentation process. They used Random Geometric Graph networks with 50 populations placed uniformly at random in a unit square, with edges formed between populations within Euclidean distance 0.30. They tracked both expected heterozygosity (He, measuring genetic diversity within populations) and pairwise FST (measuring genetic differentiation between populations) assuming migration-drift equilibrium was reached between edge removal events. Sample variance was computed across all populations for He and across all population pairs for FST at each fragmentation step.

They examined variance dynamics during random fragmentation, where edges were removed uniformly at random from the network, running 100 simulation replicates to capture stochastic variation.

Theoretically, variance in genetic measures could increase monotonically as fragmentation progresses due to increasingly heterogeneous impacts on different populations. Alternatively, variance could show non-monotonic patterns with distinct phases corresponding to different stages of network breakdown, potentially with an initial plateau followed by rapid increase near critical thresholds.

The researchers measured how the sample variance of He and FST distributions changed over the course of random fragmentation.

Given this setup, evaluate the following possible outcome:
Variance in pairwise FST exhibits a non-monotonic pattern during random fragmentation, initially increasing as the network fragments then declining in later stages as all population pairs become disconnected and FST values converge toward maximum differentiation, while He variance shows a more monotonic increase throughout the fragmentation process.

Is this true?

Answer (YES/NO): NO